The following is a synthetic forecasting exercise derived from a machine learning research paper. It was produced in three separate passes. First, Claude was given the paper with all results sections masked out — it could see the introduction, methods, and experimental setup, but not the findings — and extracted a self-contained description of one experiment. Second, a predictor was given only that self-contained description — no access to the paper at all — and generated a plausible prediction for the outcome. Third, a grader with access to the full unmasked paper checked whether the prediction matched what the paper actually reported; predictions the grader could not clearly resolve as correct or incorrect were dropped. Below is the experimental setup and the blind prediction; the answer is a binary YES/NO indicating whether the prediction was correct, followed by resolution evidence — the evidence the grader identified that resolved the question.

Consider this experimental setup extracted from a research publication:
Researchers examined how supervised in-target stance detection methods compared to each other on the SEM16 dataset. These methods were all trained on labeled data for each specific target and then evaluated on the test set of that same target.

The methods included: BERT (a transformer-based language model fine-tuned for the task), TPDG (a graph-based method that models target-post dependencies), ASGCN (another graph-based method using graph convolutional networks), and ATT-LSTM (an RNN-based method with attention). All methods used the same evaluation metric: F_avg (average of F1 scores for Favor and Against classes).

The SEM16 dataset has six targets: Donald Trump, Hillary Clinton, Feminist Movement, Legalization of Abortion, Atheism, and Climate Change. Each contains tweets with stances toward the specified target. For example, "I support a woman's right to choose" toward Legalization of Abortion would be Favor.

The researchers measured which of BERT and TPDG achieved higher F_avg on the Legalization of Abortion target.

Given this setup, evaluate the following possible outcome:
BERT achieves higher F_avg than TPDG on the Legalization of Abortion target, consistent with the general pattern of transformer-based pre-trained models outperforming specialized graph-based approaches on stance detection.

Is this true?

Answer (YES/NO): NO